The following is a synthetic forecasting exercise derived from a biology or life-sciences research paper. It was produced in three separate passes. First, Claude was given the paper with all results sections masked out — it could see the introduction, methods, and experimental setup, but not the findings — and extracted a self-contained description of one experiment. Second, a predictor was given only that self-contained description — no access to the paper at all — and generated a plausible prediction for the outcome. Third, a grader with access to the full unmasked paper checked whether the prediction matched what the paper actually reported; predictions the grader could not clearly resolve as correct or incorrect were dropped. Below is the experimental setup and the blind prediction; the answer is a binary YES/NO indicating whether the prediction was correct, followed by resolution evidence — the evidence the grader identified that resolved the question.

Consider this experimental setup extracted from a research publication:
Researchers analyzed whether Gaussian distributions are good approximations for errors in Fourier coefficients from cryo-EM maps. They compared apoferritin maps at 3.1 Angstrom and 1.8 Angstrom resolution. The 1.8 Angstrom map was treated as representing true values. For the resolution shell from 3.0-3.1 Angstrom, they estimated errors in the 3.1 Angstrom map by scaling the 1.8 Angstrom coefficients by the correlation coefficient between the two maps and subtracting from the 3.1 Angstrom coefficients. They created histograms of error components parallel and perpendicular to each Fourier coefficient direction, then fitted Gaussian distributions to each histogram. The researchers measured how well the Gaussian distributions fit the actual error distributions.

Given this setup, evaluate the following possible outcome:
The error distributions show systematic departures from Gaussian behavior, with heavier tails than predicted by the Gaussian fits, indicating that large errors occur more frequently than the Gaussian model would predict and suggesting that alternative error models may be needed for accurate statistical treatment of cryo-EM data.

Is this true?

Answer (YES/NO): NO